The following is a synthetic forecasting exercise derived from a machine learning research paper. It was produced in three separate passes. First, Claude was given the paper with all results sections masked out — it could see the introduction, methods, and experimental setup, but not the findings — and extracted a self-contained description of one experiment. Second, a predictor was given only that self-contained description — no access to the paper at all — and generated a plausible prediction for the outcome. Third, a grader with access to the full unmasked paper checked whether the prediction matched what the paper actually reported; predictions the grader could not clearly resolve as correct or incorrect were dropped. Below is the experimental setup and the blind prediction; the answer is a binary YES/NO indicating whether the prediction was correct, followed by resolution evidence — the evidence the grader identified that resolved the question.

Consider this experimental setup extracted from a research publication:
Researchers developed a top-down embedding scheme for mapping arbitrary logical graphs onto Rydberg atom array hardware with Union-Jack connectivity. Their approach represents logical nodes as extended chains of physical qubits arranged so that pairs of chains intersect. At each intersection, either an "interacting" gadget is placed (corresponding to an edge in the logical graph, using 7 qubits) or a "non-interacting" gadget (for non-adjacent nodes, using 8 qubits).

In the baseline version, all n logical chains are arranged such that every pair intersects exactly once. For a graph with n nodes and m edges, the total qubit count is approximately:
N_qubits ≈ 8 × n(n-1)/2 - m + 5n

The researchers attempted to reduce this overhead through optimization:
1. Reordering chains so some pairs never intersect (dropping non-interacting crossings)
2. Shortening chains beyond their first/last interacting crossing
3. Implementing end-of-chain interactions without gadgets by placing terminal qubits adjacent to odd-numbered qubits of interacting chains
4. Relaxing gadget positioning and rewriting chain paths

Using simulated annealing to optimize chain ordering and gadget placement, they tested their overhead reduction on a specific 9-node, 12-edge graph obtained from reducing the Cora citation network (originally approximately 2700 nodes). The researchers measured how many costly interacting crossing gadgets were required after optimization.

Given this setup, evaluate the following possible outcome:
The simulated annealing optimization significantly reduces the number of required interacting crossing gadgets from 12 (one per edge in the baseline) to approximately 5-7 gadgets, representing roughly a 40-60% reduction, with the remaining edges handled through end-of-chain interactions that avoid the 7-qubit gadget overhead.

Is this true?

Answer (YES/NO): NO